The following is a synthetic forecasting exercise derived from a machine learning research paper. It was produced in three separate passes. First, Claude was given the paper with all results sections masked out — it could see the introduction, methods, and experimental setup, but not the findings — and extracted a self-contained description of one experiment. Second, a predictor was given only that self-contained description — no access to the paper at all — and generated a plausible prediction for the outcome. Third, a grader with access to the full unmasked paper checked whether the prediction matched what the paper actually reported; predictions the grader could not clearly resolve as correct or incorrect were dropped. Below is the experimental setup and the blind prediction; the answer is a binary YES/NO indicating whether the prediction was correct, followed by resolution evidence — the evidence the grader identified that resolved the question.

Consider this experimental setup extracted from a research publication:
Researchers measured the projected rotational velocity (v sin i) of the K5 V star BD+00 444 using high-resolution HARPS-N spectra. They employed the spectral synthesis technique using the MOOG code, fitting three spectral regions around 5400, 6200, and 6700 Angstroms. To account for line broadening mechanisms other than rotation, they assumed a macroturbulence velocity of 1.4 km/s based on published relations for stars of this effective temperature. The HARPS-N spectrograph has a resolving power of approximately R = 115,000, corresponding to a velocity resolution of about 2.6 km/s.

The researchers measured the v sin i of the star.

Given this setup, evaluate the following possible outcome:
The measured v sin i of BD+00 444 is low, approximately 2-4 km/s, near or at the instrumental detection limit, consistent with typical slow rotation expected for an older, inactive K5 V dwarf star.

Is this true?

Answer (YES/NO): NO